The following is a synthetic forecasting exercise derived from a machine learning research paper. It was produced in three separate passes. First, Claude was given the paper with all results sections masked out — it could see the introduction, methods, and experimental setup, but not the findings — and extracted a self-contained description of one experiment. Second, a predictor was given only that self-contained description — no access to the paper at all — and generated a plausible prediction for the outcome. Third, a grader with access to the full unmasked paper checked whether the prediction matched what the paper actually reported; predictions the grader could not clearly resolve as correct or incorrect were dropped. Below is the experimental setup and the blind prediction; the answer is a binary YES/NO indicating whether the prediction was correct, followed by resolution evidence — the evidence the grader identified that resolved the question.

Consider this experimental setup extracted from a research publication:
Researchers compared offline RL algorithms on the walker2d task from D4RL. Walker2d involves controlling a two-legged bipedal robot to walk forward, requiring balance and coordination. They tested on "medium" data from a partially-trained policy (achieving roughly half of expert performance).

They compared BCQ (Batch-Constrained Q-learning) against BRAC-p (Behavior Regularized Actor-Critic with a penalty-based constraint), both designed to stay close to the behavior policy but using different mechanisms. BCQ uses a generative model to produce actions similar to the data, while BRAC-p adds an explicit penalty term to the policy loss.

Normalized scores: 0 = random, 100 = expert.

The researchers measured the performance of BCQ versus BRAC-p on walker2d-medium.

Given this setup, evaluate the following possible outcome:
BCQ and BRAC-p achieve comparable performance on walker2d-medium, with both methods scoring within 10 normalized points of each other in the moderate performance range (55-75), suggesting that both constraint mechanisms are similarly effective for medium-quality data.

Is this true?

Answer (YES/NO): NO